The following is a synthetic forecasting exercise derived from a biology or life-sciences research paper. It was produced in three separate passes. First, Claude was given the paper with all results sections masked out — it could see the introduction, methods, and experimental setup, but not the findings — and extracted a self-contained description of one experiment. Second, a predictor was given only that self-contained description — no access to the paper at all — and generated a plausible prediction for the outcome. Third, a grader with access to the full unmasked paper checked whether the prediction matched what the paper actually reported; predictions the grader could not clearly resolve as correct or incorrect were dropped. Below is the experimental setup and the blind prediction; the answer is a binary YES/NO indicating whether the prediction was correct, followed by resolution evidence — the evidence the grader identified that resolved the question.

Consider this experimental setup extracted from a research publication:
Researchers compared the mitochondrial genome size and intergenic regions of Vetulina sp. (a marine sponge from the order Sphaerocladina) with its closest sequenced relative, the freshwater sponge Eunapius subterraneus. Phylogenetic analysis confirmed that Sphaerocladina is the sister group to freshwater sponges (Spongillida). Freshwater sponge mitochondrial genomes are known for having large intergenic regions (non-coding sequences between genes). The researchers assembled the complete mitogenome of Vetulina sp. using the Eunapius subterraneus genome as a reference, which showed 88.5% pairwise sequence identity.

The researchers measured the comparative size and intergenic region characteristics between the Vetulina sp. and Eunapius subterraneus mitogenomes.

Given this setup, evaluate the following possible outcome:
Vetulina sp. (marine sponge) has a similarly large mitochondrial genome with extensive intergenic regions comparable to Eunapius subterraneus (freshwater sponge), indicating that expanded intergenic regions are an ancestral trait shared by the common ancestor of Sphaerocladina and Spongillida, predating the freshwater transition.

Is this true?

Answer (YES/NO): NO